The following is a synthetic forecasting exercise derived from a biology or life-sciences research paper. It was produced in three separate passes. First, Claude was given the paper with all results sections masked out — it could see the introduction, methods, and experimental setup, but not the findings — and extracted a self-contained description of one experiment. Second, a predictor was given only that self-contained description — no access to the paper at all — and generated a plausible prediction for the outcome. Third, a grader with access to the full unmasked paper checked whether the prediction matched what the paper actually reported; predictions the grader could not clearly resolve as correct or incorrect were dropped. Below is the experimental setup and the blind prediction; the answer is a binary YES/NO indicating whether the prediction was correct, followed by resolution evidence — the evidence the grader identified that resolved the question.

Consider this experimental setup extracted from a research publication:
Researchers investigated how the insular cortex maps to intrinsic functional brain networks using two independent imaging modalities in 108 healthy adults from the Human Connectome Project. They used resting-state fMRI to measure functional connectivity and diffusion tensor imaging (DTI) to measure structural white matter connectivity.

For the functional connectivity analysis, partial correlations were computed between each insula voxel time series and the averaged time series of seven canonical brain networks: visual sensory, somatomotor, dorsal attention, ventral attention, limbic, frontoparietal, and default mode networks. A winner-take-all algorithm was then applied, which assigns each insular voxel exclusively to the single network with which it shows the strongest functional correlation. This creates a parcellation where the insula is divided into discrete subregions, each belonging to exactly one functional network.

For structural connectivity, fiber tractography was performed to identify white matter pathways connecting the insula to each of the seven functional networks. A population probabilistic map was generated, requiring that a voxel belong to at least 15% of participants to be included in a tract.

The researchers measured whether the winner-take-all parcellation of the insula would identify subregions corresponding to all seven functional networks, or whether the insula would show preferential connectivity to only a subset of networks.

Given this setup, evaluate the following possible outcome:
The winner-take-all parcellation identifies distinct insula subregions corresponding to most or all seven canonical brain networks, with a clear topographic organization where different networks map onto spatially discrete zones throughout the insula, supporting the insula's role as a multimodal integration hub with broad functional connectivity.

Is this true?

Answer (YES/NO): YES